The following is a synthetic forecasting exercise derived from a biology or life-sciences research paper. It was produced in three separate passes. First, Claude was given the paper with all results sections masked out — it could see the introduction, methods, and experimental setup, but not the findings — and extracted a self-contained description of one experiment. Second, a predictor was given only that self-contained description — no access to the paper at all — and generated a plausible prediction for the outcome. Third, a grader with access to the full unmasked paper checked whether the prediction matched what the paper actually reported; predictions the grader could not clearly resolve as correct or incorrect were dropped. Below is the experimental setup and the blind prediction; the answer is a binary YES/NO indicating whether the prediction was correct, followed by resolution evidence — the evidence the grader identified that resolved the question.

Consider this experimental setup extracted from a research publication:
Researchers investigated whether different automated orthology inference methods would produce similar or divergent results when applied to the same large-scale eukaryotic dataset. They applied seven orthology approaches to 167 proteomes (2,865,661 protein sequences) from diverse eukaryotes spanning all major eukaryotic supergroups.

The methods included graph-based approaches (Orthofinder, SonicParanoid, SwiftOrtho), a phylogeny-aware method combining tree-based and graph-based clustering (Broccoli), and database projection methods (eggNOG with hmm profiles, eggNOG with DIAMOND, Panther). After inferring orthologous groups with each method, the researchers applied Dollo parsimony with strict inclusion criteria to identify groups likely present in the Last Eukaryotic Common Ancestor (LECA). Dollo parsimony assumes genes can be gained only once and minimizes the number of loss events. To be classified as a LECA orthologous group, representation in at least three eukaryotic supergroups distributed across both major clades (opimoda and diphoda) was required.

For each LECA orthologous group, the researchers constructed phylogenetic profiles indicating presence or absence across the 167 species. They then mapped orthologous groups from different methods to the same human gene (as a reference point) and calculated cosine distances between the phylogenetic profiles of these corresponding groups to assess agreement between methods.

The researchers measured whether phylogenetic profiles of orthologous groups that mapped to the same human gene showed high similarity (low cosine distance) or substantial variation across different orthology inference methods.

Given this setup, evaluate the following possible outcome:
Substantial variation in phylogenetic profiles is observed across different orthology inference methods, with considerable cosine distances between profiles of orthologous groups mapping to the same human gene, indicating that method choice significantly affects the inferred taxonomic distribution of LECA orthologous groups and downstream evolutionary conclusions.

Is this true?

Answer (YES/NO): YES